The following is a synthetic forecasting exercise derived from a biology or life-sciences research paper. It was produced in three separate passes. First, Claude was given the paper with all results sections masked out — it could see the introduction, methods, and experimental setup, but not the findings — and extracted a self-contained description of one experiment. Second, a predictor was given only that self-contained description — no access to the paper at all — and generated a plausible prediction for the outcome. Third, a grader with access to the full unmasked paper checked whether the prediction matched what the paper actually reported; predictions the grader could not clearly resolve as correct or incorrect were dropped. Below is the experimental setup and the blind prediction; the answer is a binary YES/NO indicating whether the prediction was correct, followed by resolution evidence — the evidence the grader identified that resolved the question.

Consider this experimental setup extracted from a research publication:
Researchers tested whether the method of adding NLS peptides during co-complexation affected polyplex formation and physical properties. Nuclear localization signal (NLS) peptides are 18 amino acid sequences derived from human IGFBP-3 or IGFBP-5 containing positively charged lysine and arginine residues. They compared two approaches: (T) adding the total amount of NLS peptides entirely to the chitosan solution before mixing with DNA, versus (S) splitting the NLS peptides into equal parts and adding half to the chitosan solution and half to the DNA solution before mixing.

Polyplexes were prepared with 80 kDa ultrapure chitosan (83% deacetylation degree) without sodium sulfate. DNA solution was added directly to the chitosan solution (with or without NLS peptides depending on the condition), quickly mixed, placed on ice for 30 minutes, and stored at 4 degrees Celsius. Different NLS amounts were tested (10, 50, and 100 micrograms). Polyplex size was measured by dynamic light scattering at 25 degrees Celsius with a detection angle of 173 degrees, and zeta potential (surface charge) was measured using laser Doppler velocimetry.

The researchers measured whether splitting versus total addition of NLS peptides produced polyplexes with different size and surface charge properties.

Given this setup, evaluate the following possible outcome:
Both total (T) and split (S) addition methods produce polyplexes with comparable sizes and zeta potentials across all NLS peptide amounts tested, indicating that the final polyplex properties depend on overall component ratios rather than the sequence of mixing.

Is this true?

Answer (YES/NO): YES